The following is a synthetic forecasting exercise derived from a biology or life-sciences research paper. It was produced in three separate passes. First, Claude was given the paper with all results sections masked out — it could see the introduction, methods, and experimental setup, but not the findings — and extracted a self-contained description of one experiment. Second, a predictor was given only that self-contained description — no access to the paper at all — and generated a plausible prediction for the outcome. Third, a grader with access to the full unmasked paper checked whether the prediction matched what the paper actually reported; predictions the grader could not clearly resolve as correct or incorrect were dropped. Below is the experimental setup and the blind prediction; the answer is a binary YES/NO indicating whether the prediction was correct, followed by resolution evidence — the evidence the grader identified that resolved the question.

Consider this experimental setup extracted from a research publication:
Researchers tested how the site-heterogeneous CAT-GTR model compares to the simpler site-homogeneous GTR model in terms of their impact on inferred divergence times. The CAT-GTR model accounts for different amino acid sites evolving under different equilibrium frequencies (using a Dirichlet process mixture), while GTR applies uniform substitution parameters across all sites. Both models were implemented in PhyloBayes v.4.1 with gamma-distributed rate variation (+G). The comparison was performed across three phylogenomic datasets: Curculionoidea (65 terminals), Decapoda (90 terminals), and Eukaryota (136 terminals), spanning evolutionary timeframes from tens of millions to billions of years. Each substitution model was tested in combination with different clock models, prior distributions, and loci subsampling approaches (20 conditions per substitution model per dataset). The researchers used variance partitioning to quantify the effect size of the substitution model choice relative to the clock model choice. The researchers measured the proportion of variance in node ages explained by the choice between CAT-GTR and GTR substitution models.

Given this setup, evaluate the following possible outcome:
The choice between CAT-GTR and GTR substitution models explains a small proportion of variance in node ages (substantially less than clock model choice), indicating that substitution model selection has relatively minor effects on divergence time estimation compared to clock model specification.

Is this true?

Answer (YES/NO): YES